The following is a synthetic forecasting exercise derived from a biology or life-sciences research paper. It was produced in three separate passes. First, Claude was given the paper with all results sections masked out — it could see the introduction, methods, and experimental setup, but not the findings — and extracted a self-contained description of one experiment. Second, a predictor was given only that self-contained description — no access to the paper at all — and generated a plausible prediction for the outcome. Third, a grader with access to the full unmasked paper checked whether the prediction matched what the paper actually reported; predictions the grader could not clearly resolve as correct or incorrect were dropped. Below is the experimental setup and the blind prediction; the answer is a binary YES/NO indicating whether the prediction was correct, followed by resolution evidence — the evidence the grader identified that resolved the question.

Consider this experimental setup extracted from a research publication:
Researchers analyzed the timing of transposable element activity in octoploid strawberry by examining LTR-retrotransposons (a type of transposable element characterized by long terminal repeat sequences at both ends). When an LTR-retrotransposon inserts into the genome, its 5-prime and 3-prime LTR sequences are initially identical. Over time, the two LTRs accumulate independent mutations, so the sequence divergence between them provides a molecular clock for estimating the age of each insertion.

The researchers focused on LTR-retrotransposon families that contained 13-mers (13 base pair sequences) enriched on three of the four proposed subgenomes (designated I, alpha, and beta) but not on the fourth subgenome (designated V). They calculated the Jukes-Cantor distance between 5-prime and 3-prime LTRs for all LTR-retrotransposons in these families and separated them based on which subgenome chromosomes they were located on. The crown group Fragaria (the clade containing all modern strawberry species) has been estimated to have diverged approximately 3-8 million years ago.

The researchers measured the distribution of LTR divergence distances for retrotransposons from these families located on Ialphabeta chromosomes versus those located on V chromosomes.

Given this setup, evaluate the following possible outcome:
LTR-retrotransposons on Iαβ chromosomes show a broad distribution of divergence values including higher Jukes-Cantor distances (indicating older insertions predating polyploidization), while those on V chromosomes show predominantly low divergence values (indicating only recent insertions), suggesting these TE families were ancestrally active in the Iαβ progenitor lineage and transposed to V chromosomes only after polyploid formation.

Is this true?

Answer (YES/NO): YES